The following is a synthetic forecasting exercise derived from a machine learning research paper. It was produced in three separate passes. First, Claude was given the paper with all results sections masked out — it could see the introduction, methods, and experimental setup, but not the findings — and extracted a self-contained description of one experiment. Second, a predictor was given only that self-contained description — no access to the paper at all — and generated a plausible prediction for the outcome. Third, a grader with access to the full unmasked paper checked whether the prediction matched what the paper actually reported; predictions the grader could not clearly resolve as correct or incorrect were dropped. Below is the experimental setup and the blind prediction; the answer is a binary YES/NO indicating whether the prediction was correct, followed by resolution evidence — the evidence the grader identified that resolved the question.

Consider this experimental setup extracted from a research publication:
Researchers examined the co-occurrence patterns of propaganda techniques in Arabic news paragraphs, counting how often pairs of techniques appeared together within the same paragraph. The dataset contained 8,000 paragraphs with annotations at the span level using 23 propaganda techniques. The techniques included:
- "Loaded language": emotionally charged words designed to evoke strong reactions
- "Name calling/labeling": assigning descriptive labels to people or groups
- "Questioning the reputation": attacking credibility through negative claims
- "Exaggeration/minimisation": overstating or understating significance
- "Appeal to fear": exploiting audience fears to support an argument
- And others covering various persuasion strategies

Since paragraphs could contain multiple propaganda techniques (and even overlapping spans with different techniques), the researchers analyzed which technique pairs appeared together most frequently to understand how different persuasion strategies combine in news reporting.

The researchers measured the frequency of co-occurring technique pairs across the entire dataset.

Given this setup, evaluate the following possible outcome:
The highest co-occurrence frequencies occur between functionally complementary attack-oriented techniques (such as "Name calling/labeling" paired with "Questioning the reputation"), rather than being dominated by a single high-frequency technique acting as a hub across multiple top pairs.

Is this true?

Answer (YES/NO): NO